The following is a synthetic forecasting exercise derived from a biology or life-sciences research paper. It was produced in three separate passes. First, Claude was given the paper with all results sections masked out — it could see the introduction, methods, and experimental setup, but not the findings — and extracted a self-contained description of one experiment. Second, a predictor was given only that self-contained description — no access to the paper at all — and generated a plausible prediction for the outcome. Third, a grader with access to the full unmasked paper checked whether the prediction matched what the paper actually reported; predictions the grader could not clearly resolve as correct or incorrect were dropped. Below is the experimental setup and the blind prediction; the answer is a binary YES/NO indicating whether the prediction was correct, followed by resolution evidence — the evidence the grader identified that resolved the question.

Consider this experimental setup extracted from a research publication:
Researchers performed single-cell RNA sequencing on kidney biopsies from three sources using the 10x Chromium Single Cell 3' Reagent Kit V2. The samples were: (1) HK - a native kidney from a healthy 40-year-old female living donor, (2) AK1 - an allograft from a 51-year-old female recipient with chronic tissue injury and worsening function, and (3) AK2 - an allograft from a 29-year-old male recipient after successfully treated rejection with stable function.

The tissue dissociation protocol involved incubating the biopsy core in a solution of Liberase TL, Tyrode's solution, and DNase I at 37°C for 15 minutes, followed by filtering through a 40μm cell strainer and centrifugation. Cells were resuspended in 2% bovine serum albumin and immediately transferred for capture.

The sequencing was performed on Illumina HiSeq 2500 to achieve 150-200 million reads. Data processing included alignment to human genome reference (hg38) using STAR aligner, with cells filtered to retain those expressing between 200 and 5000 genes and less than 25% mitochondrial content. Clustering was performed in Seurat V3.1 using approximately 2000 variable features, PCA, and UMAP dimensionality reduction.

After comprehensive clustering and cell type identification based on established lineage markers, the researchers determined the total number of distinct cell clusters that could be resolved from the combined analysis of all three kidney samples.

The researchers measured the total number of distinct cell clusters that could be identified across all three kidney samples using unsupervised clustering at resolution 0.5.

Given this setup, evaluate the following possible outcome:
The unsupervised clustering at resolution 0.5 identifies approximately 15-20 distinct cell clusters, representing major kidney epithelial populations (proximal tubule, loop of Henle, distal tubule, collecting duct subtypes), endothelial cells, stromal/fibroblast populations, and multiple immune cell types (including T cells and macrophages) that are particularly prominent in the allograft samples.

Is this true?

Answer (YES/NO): NO